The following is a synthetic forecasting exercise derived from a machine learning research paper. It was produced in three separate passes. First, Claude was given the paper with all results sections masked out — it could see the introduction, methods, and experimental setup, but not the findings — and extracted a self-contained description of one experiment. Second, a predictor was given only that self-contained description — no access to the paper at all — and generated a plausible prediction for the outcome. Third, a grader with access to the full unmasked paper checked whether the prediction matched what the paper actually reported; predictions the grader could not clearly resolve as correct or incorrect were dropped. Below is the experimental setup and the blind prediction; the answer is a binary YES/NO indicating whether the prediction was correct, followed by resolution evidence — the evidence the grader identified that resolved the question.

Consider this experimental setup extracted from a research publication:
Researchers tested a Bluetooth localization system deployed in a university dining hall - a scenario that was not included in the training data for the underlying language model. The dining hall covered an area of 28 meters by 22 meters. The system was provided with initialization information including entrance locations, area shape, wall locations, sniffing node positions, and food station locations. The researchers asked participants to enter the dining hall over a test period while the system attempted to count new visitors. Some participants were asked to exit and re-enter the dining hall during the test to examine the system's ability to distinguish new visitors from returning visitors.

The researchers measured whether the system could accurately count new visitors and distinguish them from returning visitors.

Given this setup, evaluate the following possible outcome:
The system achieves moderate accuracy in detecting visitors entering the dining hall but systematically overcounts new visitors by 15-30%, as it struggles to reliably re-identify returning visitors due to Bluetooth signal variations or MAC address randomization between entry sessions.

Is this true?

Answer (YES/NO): NO